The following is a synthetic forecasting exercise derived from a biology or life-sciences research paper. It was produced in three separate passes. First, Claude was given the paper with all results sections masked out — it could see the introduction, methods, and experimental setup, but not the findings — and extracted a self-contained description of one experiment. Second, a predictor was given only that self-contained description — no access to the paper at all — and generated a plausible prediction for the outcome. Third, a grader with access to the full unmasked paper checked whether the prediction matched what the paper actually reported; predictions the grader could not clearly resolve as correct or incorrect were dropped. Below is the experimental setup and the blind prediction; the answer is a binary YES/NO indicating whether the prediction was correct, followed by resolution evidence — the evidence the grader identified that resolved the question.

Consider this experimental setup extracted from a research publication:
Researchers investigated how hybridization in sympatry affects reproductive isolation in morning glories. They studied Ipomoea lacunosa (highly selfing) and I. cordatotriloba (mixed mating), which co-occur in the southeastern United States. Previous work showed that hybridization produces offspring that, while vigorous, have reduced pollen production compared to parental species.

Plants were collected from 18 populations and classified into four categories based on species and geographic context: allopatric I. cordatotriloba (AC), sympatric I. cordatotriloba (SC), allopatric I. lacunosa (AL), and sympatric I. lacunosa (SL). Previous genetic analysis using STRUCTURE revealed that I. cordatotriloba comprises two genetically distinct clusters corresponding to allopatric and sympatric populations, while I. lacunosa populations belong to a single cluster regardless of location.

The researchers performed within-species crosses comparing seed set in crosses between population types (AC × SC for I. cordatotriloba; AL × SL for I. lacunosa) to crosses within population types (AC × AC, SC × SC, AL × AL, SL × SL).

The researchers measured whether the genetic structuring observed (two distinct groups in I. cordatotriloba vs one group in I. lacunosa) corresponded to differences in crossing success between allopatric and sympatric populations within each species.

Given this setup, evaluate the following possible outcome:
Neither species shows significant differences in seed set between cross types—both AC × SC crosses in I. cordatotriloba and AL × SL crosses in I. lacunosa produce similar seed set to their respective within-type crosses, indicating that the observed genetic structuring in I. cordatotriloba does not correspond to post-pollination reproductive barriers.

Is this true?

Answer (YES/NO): NO